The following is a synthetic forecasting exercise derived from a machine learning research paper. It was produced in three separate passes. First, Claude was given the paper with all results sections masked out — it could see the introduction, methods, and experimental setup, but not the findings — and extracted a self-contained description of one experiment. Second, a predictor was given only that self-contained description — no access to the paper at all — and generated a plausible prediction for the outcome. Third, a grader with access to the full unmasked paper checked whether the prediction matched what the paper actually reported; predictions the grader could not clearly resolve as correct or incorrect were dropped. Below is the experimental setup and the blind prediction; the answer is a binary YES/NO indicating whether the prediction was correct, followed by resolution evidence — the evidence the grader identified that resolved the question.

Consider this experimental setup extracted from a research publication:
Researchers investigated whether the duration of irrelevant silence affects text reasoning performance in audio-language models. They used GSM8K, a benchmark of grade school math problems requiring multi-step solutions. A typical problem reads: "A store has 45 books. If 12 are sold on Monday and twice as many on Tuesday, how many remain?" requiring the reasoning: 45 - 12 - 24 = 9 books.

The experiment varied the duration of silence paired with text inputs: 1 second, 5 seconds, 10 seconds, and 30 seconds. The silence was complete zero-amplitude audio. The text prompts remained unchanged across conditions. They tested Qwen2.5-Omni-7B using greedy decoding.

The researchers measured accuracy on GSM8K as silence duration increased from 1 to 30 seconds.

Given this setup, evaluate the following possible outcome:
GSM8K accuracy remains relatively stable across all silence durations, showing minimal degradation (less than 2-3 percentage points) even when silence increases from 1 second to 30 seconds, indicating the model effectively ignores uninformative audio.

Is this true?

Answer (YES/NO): NO